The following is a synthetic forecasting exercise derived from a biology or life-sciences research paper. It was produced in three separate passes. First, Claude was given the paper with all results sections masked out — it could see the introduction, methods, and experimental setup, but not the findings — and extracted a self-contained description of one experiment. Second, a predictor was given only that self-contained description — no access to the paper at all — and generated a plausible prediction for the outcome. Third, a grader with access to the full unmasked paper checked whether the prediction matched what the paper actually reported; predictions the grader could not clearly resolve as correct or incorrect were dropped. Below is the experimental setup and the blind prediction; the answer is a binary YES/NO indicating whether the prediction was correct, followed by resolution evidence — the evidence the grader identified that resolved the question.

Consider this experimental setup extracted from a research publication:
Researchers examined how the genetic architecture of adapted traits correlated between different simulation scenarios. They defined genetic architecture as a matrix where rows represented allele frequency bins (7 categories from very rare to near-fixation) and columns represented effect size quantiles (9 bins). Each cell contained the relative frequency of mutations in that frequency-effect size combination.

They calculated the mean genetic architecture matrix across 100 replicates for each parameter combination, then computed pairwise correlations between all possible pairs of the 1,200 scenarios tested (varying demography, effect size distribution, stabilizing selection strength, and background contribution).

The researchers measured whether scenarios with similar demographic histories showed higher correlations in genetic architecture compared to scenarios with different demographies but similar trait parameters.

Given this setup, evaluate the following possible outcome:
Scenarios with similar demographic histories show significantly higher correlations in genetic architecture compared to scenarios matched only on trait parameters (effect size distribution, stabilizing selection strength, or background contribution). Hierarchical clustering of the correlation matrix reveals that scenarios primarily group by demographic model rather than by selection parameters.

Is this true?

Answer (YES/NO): NO